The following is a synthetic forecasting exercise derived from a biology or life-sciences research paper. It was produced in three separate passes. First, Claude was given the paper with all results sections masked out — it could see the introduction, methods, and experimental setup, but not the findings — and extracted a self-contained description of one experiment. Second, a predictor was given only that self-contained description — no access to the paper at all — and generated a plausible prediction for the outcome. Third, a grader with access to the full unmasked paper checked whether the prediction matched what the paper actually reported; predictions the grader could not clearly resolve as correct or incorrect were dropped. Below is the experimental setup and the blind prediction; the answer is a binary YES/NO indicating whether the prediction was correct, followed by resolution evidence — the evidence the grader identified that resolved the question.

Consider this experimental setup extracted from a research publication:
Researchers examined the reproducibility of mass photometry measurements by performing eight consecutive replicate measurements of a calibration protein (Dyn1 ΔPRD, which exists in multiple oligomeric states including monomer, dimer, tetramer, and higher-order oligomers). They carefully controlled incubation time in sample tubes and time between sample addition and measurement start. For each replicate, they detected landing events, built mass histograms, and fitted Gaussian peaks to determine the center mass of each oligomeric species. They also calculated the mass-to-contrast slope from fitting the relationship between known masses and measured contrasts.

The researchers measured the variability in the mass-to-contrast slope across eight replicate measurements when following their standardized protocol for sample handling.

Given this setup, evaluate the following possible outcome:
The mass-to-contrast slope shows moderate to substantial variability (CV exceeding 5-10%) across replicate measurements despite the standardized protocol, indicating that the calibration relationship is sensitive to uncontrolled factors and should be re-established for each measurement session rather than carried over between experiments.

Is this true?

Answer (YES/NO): NO